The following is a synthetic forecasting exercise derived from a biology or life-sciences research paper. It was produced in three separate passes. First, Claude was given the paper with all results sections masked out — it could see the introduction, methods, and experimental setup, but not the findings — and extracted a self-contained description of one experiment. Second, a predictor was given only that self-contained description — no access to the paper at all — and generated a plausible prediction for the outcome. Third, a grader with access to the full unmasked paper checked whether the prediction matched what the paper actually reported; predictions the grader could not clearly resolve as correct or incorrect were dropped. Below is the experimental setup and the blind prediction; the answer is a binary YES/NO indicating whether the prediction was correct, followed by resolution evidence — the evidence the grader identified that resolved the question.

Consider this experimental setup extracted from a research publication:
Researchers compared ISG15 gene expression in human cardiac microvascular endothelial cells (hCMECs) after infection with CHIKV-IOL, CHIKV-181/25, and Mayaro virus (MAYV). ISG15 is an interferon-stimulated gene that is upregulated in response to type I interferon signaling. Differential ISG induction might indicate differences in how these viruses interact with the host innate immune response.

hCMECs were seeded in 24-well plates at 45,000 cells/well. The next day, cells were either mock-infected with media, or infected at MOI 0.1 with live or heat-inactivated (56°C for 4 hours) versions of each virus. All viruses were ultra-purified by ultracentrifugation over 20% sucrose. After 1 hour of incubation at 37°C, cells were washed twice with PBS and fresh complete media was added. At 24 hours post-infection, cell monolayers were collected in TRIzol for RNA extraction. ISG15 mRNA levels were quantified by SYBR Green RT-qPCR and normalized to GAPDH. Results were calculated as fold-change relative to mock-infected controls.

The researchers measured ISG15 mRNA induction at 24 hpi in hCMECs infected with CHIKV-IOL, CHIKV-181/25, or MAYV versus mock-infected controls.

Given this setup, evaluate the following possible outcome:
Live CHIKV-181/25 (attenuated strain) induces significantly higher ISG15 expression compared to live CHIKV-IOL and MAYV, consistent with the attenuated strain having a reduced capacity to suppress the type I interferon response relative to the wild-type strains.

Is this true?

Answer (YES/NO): NO